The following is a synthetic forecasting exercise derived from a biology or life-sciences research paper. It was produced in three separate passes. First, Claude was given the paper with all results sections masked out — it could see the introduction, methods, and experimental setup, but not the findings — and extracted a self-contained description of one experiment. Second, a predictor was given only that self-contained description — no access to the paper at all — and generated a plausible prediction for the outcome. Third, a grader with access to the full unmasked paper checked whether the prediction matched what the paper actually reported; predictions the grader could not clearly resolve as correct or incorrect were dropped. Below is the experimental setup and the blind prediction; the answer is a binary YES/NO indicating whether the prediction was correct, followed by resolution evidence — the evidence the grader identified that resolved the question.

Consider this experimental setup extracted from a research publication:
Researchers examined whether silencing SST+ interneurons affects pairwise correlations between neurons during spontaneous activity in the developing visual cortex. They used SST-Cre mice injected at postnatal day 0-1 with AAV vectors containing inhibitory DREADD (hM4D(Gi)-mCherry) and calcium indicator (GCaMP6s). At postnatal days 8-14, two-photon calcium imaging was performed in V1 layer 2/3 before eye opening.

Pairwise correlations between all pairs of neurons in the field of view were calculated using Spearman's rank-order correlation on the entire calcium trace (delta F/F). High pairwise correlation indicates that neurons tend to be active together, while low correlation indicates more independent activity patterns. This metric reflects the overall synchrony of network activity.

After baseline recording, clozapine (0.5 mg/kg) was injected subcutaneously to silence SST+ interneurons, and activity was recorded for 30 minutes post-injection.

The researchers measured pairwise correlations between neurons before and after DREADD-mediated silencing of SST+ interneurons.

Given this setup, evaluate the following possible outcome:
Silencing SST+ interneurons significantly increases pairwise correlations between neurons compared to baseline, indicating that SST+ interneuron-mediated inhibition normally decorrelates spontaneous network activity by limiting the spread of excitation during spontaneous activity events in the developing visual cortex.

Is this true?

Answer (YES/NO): YES